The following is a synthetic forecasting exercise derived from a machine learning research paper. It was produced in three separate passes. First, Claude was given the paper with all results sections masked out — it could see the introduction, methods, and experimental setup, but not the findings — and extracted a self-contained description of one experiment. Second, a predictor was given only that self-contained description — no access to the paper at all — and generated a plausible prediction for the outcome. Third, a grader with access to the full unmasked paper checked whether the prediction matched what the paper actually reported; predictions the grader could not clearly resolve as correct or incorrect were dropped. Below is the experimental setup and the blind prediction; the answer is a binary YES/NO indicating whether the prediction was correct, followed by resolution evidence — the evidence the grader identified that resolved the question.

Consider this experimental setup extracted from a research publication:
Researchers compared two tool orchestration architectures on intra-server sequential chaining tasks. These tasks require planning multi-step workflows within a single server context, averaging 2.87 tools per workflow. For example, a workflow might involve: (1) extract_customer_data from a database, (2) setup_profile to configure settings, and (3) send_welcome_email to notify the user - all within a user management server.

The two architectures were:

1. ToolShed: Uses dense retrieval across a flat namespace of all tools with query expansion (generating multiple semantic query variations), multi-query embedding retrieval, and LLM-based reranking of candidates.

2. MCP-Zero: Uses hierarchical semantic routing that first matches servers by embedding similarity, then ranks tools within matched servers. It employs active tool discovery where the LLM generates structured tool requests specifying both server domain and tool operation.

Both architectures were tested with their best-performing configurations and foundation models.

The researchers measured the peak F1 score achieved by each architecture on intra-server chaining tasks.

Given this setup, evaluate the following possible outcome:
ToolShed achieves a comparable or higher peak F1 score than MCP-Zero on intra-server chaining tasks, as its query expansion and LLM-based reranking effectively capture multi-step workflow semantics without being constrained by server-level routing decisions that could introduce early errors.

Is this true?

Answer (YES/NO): YES